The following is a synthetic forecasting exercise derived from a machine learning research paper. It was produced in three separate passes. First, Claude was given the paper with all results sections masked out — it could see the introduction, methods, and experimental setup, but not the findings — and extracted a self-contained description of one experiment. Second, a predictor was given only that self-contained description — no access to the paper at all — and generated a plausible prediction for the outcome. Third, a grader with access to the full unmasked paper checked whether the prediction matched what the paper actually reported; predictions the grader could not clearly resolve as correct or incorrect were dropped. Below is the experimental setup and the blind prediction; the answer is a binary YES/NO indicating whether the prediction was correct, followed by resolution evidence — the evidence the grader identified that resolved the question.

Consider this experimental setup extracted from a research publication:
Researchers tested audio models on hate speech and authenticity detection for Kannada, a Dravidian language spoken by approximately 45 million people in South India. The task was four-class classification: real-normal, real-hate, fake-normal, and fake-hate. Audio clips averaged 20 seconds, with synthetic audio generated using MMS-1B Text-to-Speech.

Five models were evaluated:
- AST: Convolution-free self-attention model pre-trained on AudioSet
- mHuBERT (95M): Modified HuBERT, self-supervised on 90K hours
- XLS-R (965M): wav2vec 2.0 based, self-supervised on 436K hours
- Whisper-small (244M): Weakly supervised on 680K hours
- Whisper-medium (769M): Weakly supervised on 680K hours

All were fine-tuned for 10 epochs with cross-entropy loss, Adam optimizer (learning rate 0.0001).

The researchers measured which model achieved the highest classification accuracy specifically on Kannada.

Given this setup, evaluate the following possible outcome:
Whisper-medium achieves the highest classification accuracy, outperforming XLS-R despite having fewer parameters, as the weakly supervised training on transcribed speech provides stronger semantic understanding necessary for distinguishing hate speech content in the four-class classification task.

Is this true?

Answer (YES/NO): NO